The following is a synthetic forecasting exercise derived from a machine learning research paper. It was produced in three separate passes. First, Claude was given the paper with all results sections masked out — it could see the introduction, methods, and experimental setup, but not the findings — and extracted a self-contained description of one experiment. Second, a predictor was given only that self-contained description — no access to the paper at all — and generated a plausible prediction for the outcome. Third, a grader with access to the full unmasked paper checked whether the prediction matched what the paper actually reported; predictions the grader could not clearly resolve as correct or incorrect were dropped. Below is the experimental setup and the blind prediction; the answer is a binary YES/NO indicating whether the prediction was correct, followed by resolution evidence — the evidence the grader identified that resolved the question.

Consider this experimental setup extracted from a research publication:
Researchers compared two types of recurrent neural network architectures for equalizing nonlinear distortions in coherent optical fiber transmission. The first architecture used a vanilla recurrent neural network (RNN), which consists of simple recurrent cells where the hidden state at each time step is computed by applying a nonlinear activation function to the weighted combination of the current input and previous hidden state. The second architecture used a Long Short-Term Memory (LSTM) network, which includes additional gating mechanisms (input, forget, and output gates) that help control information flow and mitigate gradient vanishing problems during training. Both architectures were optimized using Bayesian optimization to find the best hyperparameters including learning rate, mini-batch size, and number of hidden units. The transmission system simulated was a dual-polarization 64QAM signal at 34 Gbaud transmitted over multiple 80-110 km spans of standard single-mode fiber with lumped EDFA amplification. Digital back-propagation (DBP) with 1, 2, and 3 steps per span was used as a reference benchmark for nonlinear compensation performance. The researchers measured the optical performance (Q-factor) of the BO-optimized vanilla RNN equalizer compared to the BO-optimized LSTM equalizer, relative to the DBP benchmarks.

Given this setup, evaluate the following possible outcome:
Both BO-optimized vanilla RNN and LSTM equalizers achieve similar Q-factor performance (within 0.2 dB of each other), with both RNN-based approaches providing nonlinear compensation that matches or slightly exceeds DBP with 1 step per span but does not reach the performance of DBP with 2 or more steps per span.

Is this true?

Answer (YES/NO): NO